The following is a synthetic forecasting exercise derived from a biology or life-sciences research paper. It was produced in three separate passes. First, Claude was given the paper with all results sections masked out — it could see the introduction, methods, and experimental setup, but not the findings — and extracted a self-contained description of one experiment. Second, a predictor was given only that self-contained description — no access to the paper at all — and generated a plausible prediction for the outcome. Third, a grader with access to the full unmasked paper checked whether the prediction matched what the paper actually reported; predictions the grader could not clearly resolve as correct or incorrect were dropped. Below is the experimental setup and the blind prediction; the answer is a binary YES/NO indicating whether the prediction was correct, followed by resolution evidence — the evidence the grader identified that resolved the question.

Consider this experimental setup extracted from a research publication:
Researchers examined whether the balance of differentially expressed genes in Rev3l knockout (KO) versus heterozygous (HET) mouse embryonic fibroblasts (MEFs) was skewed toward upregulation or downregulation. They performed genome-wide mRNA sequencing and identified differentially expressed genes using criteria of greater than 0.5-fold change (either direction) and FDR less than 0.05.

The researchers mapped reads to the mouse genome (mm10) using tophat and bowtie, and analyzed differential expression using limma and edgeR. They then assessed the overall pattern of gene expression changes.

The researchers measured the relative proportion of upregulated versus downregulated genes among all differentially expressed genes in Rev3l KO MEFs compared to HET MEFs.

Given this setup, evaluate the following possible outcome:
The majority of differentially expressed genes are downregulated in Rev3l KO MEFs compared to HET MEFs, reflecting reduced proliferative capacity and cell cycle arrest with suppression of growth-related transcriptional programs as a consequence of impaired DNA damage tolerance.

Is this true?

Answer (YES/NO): NO